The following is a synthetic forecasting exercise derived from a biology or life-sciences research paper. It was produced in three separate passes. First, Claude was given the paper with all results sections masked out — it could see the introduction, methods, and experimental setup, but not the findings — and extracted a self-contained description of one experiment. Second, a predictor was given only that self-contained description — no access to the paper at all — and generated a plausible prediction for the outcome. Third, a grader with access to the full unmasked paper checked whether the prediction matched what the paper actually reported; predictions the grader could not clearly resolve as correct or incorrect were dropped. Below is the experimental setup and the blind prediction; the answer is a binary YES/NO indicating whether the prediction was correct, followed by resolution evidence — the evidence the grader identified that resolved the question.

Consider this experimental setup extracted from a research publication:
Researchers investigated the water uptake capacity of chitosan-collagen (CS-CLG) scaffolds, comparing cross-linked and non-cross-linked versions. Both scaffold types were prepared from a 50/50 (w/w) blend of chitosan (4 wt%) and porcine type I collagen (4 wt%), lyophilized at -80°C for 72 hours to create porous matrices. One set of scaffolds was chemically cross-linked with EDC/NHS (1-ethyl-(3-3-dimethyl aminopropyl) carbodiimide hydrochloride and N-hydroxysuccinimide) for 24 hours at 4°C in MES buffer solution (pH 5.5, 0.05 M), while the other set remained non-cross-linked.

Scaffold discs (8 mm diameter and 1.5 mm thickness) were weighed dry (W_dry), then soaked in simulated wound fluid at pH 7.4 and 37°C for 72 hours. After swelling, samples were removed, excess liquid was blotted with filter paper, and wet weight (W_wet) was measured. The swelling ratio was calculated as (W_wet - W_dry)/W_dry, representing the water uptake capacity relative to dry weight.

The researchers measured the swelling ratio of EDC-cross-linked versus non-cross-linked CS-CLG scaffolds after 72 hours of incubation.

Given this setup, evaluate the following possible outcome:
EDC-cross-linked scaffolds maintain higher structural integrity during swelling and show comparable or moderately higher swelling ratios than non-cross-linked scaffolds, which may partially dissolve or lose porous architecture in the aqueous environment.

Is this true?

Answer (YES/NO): NO